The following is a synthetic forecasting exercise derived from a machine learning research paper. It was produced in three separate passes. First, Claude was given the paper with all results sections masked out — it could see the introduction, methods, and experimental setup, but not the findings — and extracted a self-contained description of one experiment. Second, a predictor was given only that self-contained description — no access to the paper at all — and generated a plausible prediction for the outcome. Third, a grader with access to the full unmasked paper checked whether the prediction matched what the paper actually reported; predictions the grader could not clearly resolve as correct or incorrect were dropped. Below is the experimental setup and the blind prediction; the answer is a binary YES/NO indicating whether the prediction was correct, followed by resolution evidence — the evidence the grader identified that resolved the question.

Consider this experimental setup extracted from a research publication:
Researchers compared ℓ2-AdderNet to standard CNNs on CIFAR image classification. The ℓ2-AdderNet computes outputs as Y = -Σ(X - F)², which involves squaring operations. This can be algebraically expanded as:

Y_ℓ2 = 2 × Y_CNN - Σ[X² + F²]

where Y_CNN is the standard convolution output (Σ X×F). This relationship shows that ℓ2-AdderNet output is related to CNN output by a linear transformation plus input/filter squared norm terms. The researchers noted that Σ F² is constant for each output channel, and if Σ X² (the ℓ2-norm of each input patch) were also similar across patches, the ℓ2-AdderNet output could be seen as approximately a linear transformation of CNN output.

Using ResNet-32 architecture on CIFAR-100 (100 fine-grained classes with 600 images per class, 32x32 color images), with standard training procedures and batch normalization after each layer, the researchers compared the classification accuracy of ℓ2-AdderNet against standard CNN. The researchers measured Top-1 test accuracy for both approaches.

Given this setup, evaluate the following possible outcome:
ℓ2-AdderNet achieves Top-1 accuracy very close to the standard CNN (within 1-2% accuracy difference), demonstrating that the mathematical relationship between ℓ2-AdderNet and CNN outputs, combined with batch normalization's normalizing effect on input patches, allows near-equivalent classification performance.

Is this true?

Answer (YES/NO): YES